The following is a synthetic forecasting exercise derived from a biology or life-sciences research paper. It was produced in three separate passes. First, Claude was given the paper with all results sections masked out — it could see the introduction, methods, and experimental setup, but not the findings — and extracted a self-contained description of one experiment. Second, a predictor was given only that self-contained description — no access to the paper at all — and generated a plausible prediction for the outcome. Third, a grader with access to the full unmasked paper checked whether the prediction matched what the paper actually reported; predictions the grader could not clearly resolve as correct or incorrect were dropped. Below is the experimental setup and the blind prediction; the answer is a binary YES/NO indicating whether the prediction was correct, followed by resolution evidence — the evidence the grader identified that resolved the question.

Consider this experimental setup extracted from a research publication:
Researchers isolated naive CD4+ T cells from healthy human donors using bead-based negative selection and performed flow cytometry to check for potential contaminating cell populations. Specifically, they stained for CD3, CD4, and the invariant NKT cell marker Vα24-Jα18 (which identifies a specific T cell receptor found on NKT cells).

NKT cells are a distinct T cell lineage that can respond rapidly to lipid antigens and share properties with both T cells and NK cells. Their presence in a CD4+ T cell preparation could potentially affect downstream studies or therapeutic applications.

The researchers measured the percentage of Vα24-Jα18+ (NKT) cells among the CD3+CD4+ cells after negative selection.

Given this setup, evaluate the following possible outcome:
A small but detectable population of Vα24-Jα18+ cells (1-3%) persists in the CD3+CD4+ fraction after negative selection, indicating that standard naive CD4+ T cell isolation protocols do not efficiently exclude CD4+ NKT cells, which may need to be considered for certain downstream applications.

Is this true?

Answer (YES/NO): NO